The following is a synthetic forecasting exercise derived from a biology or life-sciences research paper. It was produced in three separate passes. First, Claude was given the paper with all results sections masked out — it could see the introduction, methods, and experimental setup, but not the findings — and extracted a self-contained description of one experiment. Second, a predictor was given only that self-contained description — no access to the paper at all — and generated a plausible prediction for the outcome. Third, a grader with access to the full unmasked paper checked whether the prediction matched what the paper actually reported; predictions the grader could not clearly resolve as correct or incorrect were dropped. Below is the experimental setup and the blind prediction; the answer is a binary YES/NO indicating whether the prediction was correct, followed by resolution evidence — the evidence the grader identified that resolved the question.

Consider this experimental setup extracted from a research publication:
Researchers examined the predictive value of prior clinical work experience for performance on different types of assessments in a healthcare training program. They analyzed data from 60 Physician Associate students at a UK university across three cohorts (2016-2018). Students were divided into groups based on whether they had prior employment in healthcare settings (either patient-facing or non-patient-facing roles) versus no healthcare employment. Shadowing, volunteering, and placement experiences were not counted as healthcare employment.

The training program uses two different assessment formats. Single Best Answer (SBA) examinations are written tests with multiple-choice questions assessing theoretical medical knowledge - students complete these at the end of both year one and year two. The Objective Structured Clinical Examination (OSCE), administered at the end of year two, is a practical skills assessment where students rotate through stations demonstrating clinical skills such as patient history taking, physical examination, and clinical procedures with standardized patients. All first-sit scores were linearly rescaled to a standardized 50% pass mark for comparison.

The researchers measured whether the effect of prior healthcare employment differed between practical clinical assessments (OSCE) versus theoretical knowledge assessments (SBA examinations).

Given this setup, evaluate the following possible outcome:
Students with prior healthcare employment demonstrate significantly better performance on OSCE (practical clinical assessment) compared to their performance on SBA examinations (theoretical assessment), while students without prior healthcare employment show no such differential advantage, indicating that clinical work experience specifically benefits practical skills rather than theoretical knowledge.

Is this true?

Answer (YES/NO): NO